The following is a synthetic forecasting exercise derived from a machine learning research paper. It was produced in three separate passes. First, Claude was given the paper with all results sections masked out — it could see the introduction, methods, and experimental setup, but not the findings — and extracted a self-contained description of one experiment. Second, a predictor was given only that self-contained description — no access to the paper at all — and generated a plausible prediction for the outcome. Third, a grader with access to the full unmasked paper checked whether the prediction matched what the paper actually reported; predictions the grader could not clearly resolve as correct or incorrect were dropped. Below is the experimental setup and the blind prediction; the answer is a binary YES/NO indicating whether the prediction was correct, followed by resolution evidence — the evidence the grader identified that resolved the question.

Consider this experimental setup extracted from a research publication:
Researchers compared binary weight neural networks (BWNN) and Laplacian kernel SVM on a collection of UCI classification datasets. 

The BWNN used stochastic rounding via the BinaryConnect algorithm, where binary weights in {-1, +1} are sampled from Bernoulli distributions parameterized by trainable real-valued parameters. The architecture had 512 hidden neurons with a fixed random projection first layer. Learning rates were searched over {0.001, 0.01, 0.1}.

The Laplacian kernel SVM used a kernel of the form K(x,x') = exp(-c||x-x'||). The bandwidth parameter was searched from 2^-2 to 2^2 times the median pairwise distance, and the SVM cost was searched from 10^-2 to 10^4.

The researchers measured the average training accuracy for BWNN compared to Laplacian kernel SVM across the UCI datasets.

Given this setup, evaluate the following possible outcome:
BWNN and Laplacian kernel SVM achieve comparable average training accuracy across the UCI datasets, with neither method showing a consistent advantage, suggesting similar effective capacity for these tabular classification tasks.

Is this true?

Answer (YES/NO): YES